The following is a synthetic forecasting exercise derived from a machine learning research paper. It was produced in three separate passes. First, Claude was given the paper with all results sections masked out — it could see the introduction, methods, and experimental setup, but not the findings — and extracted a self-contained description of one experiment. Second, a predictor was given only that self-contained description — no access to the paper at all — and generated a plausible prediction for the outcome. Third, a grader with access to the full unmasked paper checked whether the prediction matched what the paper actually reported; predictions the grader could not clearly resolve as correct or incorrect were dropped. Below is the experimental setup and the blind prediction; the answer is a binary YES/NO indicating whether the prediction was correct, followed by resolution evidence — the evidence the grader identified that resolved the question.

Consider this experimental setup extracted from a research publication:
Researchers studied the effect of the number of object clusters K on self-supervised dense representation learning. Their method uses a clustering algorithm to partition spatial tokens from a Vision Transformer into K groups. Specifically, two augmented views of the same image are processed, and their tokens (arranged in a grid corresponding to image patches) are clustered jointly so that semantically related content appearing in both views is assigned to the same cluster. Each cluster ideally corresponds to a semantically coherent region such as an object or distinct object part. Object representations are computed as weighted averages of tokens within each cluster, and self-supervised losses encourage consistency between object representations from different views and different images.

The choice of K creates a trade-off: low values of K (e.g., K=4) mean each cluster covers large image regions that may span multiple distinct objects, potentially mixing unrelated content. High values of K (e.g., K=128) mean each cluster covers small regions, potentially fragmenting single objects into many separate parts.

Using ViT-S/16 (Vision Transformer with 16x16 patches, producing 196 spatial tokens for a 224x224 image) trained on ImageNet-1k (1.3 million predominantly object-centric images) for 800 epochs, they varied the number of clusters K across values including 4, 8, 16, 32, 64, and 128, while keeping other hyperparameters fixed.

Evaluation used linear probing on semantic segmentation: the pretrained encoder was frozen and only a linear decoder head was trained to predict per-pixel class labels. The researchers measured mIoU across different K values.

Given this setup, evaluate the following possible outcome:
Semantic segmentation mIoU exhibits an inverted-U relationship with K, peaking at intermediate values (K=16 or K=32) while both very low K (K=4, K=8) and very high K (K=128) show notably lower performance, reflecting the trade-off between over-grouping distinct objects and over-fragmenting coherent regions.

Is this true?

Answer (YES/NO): NO